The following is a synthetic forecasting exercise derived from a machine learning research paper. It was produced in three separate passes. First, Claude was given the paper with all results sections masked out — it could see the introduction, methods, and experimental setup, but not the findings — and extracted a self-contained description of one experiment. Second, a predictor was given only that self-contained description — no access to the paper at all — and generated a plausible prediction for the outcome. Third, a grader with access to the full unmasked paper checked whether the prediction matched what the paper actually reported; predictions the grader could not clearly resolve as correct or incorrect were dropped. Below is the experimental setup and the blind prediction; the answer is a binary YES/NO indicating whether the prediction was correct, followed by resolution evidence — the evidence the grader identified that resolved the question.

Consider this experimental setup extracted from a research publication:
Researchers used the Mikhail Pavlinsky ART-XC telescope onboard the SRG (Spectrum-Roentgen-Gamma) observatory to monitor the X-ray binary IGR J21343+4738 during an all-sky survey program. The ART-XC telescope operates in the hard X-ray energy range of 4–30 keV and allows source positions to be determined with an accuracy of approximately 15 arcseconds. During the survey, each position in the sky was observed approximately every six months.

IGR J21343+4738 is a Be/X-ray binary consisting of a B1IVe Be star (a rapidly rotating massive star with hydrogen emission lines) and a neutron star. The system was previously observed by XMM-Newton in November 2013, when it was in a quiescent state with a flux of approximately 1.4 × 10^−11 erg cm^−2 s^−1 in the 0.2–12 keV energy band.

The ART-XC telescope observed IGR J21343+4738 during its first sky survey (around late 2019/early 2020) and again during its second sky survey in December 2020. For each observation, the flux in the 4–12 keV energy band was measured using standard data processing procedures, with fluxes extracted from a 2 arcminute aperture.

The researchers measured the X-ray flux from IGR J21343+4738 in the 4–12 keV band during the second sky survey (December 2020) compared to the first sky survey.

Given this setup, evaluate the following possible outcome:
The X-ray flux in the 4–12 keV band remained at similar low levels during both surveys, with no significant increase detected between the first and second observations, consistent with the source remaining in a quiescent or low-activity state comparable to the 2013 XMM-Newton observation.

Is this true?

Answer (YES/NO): NO